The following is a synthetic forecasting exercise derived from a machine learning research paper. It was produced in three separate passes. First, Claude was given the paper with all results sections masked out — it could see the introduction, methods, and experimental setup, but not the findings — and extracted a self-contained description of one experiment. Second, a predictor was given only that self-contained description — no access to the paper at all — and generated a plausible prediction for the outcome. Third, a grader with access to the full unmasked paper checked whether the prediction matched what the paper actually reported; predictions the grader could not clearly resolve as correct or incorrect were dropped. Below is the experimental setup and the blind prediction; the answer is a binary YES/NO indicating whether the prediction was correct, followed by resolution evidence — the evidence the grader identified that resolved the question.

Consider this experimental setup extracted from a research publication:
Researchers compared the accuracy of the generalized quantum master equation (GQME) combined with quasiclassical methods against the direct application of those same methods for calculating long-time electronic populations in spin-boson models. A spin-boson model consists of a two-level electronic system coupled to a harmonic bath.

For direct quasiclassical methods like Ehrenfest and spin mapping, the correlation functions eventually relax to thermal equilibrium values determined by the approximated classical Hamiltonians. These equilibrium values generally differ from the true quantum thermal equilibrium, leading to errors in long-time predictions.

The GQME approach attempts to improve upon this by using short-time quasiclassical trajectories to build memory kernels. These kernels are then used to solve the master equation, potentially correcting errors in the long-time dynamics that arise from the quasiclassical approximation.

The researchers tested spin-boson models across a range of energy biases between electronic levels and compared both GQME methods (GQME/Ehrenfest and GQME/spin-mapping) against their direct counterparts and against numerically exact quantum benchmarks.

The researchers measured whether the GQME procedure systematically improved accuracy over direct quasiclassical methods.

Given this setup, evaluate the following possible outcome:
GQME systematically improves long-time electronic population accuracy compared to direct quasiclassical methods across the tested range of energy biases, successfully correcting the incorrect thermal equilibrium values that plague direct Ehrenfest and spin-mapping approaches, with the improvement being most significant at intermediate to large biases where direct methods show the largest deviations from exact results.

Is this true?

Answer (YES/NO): NO